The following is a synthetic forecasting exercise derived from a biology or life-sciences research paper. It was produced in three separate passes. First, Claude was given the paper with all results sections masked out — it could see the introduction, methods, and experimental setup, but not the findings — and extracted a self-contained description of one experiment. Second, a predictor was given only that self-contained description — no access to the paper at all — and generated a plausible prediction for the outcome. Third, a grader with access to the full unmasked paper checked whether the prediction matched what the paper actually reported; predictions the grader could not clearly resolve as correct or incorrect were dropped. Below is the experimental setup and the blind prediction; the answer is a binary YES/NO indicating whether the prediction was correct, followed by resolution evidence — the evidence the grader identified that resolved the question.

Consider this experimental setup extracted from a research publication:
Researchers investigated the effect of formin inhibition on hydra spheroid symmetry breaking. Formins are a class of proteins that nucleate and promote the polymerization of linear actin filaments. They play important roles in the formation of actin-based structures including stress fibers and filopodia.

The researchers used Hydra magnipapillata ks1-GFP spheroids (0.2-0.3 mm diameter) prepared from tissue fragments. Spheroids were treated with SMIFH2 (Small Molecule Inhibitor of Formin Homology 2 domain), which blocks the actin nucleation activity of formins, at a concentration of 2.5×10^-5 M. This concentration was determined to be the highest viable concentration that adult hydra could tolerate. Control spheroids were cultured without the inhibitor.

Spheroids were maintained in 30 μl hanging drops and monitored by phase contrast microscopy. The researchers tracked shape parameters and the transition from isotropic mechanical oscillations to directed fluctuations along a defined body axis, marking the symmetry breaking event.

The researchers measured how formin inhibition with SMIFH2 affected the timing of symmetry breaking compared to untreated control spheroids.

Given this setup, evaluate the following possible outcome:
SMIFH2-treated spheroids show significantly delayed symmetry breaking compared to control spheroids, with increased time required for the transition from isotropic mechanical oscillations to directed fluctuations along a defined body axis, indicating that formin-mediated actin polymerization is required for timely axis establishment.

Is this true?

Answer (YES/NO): NO